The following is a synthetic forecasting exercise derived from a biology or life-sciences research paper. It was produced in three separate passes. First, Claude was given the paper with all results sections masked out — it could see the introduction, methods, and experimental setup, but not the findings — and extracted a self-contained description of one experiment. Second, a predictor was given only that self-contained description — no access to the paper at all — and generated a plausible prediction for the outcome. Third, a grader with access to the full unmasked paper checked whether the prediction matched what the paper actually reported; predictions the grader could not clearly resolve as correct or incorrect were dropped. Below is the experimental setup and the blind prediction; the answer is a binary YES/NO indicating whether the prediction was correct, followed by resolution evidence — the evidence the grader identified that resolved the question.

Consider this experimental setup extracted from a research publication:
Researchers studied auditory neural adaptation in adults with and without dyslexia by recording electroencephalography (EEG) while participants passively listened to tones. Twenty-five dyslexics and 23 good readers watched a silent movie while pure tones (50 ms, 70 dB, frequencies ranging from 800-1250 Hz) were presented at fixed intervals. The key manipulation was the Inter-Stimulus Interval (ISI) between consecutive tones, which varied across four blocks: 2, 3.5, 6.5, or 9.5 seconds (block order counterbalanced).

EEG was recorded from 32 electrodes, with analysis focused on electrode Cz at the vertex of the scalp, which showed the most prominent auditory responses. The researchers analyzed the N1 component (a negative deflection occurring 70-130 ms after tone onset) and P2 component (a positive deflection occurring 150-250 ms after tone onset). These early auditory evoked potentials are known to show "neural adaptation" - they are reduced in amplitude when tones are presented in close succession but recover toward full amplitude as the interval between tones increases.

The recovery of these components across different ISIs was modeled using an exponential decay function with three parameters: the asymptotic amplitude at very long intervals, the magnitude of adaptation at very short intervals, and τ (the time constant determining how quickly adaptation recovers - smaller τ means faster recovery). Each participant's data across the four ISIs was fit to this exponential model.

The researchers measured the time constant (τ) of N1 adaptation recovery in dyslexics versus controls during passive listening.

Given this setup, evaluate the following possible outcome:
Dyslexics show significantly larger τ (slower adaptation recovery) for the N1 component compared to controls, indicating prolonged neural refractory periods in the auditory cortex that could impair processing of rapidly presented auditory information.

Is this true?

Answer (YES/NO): NO